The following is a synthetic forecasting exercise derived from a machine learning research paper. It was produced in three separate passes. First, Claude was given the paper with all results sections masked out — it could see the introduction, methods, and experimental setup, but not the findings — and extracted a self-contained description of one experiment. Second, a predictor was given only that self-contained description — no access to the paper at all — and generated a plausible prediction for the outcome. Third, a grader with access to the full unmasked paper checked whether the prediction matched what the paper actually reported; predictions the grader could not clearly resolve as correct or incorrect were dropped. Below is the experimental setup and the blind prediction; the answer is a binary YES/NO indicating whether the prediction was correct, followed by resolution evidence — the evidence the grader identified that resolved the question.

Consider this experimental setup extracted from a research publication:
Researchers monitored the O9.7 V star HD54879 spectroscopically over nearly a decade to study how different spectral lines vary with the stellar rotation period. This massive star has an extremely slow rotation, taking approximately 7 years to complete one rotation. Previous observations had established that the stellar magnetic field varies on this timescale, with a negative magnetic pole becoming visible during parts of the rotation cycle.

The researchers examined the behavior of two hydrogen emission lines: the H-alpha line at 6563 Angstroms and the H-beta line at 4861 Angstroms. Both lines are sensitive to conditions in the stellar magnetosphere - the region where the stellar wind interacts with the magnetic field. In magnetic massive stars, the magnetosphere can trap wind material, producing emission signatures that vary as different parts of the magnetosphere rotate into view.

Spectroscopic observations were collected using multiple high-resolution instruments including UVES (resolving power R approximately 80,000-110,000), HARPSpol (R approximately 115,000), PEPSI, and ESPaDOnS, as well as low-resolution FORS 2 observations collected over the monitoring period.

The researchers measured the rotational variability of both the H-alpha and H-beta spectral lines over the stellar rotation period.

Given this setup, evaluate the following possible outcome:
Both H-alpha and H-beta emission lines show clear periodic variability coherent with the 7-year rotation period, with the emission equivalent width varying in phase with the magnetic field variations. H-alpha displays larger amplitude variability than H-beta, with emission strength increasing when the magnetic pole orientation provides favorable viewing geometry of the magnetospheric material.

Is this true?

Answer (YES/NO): NO